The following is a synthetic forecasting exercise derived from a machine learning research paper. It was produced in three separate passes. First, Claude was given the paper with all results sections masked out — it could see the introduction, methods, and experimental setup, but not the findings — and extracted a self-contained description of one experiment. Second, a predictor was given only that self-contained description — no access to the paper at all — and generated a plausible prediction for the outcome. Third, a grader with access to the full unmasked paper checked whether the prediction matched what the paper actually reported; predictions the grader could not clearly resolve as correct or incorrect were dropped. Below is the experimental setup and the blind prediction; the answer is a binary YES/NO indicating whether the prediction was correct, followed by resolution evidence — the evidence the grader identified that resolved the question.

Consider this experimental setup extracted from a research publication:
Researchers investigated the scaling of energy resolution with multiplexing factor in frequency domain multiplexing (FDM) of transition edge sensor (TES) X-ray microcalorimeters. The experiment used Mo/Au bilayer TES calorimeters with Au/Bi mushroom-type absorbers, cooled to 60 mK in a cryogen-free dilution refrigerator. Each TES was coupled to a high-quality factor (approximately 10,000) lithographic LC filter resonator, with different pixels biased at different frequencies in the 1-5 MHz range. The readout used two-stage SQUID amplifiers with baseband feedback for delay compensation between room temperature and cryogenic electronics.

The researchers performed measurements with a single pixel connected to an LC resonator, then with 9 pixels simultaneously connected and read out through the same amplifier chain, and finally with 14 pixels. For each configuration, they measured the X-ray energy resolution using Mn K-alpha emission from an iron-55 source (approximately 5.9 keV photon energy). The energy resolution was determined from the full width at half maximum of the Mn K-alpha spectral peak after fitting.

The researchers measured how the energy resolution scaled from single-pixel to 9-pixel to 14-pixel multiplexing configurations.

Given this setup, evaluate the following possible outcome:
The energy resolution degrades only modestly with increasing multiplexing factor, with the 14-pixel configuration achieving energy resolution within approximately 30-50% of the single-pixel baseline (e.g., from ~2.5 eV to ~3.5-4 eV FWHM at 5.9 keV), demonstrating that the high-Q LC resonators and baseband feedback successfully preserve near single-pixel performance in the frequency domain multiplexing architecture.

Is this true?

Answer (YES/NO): NO